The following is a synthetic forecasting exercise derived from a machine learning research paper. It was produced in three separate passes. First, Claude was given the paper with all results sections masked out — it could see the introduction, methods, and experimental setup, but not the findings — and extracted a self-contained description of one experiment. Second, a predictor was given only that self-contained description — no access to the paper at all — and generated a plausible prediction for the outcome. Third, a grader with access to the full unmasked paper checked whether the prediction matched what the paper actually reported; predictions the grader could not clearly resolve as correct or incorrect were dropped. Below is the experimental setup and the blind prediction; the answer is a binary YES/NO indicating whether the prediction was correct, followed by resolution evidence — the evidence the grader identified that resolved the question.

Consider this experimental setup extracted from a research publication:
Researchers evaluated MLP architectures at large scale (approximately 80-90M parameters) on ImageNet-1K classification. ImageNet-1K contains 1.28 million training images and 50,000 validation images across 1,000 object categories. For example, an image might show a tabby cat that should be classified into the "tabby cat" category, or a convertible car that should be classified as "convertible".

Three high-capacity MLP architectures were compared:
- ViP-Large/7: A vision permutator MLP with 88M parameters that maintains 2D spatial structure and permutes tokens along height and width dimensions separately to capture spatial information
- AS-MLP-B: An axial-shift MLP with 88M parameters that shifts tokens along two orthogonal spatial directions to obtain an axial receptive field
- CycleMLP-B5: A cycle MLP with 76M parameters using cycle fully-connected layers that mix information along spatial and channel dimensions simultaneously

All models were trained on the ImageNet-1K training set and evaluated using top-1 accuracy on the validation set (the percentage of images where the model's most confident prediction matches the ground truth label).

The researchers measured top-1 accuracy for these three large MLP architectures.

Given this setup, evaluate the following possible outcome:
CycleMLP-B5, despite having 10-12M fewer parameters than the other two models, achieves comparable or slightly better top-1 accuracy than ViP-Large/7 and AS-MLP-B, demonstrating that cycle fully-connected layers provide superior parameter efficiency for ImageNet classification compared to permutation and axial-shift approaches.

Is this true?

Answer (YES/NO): YES